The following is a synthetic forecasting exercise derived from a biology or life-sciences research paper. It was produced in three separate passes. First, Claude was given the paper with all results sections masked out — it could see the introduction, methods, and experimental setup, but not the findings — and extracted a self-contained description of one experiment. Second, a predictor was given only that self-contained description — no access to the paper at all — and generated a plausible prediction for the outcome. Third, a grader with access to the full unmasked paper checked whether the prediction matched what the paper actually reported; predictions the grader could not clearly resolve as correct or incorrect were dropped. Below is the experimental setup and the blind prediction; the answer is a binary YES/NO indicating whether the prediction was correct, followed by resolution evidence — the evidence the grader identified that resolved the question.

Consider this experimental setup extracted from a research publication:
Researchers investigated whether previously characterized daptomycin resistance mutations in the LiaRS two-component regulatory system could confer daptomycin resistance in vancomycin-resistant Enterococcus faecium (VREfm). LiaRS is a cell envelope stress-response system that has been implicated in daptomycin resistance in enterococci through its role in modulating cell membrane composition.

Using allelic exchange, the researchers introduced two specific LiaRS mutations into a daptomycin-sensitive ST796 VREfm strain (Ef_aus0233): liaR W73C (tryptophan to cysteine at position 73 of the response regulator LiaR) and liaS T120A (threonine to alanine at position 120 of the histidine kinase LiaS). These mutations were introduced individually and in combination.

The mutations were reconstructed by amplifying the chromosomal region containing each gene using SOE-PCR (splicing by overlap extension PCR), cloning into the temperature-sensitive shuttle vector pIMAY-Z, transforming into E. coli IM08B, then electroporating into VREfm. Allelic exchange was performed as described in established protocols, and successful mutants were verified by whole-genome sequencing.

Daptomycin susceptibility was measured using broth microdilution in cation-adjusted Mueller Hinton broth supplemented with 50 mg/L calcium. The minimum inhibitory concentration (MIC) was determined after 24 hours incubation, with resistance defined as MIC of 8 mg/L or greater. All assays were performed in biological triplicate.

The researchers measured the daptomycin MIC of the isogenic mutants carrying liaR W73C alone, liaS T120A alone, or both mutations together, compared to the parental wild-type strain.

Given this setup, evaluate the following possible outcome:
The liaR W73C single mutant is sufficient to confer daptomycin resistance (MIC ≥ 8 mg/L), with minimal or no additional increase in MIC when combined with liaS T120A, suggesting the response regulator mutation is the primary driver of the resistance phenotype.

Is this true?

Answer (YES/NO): NO